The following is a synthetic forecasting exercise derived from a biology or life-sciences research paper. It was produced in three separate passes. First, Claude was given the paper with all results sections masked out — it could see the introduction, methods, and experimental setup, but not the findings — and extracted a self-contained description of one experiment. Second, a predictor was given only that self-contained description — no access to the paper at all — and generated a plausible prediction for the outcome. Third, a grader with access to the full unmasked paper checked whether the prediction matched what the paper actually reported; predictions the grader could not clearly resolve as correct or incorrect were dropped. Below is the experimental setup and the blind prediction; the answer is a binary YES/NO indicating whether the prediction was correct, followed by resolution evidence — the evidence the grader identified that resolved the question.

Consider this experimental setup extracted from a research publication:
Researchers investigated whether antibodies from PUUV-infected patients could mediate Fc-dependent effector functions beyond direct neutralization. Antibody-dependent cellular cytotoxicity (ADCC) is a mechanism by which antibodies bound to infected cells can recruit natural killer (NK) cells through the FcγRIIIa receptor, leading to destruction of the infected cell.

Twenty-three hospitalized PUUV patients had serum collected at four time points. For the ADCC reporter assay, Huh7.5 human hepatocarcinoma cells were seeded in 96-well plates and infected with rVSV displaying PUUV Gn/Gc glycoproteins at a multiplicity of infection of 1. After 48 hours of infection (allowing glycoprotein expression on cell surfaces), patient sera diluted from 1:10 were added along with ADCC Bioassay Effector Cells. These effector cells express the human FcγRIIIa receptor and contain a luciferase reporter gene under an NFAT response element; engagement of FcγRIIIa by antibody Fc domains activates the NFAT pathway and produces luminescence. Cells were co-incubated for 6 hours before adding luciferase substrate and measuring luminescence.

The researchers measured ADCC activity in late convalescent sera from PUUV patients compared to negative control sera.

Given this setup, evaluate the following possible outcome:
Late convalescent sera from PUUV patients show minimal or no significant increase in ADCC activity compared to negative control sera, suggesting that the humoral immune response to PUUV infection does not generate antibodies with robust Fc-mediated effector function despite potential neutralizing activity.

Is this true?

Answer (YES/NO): NO